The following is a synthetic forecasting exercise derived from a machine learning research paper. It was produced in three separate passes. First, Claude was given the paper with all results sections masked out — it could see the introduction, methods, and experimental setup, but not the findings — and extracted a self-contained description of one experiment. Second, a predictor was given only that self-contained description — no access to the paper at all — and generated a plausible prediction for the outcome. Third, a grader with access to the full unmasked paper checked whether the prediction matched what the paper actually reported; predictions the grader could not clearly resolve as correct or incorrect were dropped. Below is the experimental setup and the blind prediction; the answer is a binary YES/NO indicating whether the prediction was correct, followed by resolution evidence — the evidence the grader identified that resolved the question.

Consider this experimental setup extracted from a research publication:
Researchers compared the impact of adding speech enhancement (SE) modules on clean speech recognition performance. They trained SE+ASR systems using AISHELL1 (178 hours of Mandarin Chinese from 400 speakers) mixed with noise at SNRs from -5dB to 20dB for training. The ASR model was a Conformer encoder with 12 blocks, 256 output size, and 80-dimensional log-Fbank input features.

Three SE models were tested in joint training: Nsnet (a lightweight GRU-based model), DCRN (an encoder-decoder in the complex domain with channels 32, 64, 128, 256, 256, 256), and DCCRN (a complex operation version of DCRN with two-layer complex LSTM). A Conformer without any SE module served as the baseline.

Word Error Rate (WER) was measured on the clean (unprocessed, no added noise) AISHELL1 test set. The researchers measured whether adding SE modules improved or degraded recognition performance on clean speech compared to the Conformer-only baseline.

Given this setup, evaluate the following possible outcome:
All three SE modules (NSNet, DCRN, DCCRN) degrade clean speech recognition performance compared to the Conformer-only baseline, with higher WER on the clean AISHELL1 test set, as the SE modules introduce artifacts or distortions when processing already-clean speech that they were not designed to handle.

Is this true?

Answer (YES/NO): NO